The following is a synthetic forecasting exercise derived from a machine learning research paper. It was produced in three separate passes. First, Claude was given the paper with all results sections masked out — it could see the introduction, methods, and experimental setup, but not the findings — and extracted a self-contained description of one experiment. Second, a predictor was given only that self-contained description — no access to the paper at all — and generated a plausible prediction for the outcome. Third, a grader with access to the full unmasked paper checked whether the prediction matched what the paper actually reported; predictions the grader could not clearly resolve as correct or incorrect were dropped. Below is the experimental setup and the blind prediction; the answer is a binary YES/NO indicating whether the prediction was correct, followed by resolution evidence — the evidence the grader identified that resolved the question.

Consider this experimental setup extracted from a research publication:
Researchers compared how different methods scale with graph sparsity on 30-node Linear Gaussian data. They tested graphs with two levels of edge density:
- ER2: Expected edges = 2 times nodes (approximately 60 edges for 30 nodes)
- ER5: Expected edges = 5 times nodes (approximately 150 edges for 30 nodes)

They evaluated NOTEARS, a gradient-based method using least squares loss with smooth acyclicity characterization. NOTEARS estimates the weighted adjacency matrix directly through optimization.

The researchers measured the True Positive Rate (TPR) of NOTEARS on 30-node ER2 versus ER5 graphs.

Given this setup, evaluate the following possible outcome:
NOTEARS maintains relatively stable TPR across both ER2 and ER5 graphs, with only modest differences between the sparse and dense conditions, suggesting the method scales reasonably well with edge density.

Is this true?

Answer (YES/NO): YES